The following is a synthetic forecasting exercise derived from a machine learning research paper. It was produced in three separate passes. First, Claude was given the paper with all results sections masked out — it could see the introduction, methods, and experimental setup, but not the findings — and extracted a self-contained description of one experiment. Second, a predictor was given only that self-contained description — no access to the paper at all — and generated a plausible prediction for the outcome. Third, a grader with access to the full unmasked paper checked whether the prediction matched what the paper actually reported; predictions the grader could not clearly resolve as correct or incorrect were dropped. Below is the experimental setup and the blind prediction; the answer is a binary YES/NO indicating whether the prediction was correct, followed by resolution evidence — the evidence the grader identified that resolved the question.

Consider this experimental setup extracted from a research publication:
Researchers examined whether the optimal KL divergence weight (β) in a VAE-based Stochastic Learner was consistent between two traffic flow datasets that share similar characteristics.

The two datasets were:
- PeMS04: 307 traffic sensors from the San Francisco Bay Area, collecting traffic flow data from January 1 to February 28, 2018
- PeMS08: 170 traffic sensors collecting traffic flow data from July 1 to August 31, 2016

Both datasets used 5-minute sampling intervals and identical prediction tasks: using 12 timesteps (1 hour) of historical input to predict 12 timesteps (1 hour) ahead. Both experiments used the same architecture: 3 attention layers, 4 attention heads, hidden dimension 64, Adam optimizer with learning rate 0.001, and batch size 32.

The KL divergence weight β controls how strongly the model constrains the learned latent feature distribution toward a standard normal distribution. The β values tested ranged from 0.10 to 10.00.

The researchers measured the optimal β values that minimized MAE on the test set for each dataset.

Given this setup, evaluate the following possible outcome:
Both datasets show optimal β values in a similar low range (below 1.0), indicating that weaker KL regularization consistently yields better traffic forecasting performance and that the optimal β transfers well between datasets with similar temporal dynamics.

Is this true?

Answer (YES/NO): NO